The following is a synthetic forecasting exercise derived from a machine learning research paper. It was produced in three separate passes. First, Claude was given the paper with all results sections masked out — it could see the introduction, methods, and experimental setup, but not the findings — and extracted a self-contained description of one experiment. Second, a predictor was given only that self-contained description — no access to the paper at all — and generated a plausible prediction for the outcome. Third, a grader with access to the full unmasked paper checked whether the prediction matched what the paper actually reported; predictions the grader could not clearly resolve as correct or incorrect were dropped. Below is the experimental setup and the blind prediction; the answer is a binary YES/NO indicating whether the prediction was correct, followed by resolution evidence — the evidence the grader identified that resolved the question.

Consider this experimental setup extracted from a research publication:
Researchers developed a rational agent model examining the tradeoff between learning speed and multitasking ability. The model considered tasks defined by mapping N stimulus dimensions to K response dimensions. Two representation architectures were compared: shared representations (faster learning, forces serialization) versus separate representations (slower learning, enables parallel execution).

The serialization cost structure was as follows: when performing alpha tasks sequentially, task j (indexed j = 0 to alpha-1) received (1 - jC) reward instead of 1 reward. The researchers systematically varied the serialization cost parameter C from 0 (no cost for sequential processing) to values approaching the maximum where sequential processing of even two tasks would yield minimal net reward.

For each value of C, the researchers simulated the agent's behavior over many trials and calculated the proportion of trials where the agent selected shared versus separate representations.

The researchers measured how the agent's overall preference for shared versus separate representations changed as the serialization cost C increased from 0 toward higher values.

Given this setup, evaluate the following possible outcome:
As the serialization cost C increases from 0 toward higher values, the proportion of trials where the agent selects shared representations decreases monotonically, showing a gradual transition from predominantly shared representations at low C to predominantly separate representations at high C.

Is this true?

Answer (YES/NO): YES